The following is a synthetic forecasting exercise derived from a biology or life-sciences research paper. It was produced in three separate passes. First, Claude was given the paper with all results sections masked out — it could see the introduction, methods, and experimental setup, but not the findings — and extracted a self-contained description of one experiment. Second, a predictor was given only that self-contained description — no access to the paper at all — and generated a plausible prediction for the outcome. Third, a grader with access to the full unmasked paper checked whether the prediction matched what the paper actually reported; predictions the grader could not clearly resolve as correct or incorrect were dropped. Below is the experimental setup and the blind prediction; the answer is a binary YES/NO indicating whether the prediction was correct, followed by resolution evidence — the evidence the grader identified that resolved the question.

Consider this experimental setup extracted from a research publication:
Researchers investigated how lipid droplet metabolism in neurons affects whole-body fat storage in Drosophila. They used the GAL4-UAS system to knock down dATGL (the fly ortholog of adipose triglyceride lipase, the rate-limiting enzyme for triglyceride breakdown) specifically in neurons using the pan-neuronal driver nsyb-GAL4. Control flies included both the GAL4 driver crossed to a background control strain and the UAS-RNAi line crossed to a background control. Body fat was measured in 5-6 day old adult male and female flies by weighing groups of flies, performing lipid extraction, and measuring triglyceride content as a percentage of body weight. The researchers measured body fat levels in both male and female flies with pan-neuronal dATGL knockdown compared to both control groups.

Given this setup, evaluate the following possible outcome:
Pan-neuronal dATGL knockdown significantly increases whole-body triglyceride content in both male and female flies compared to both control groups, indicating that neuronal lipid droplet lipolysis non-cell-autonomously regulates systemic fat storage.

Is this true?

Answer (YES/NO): NO